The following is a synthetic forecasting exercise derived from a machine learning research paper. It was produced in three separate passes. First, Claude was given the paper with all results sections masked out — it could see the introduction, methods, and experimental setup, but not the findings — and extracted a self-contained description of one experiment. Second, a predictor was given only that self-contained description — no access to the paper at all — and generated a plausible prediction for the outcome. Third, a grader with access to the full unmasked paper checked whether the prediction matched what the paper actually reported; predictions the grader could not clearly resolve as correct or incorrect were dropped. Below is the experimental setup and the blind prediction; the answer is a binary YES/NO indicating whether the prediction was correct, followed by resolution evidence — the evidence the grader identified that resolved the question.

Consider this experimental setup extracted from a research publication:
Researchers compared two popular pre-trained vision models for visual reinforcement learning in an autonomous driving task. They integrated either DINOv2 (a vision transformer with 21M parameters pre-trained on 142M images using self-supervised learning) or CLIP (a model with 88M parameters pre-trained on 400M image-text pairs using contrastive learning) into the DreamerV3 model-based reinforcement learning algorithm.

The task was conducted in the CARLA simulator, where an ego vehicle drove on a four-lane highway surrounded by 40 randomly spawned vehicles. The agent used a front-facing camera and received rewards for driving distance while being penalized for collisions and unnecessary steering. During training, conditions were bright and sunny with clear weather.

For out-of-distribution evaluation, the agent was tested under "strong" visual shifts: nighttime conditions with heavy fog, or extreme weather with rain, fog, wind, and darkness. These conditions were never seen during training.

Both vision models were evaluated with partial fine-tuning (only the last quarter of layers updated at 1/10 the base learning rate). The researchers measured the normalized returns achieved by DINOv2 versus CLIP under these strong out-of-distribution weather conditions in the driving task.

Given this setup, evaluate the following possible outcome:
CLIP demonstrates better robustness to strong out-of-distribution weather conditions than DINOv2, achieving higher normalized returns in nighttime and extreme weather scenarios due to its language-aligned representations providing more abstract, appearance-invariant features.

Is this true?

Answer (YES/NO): NO